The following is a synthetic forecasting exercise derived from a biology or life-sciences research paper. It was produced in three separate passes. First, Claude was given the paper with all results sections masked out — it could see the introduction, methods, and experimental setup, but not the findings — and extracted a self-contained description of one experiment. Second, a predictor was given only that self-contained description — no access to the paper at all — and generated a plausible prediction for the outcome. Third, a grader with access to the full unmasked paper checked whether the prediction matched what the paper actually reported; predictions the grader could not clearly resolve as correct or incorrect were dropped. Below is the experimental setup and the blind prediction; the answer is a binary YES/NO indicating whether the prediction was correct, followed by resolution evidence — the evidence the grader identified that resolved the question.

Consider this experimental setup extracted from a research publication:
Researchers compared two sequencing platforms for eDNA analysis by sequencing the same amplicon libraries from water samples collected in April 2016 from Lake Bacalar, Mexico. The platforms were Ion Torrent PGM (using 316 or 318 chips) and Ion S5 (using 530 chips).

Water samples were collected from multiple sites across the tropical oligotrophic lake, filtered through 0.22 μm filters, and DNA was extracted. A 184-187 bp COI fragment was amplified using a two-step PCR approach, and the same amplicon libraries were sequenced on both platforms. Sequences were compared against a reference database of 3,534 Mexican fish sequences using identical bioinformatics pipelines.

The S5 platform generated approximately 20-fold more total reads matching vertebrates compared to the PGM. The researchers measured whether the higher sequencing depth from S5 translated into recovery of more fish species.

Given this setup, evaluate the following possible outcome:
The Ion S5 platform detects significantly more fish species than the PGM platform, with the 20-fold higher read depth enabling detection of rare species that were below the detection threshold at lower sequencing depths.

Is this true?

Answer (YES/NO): YES